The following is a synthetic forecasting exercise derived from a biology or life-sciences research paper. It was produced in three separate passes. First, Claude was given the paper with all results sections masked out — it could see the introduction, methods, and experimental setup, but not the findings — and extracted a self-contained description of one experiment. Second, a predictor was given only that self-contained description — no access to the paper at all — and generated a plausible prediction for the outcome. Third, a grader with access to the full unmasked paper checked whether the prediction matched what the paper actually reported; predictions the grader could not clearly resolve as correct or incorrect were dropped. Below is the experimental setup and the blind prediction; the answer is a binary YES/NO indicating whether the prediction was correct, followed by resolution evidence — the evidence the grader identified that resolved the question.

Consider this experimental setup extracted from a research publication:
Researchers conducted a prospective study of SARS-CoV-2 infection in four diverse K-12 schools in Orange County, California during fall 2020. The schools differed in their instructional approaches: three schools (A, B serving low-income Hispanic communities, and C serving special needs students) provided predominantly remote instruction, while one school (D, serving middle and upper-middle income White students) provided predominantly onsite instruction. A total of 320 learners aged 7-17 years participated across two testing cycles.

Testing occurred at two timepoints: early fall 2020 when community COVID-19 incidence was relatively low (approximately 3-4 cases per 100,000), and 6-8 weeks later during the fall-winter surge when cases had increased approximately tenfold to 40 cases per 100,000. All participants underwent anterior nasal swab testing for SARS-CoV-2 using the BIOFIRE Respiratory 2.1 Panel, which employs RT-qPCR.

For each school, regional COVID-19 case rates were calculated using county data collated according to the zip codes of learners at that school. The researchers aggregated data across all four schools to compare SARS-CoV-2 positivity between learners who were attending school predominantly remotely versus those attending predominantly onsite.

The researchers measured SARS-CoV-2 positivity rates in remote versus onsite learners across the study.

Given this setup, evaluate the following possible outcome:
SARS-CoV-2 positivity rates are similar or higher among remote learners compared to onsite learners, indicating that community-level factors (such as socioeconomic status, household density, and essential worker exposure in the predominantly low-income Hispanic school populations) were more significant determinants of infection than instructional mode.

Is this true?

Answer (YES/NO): YES